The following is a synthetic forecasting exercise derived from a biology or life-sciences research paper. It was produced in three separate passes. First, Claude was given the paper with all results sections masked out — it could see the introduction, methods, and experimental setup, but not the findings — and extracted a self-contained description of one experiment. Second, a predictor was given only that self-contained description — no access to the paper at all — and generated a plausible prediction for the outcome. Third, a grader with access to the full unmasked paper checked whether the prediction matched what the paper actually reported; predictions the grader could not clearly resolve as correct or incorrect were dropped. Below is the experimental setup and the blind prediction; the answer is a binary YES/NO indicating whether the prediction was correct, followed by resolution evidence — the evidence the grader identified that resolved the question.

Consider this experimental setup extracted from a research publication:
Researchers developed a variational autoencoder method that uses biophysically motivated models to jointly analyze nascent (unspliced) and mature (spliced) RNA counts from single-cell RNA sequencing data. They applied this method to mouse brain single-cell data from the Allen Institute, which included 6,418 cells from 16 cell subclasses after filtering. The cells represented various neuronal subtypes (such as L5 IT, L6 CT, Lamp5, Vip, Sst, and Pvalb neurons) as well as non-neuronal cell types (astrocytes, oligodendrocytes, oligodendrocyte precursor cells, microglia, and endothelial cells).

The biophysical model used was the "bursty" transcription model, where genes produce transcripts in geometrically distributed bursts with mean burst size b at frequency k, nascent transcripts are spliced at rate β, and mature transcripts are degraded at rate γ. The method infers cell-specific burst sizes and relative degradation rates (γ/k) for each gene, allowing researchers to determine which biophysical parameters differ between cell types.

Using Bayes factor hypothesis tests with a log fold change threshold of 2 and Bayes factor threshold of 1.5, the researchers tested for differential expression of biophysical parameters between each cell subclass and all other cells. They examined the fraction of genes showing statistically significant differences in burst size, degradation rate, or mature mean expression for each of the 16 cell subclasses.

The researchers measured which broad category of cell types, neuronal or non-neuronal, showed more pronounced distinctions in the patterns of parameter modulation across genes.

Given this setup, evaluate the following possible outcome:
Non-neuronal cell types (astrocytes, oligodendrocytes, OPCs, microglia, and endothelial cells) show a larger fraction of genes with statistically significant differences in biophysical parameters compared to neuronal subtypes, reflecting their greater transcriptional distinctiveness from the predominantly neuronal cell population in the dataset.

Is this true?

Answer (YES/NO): YES